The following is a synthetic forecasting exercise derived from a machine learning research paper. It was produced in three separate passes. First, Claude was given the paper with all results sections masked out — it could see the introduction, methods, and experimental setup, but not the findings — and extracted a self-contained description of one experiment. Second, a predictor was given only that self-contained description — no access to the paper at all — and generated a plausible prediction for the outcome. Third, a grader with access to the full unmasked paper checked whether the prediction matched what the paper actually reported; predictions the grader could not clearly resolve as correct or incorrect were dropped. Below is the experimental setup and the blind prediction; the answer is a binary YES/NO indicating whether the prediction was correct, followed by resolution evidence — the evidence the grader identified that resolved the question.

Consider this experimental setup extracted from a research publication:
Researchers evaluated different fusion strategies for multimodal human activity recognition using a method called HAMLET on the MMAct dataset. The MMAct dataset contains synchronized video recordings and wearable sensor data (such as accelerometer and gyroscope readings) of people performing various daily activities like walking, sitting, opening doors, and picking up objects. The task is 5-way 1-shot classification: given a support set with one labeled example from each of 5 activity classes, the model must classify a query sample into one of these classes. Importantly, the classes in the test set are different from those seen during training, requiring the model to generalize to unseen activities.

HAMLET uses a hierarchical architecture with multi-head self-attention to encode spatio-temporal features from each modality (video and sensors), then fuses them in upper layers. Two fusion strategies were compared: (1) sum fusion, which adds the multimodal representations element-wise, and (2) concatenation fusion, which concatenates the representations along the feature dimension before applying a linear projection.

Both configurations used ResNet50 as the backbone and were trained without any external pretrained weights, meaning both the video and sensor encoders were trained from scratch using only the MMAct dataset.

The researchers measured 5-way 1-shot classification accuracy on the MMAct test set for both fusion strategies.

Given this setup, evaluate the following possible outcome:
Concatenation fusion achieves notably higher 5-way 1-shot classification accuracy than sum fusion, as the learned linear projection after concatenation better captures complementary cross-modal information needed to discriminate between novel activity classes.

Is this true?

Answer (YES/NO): NO